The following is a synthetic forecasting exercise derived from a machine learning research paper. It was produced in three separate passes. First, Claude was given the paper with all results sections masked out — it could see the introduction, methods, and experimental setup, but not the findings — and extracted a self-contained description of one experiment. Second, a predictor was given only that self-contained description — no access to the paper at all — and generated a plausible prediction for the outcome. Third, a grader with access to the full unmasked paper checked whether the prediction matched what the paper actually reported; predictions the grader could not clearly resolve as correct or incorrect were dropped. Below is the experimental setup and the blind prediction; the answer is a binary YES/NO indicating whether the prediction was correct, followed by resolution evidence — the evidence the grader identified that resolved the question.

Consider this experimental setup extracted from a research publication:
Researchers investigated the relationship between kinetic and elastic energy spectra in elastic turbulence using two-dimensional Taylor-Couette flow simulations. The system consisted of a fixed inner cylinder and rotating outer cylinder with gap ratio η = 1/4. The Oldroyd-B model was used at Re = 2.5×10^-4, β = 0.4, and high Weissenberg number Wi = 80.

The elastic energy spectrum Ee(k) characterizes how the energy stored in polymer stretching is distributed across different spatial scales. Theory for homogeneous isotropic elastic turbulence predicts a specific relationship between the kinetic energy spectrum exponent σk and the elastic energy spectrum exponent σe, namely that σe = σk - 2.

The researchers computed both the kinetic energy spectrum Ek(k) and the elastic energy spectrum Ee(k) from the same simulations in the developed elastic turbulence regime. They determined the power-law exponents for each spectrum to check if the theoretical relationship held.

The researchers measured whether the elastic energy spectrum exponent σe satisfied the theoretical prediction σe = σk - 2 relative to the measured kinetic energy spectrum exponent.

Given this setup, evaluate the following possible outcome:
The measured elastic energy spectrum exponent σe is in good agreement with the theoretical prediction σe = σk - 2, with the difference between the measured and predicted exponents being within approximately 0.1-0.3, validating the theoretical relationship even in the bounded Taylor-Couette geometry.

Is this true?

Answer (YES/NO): NO